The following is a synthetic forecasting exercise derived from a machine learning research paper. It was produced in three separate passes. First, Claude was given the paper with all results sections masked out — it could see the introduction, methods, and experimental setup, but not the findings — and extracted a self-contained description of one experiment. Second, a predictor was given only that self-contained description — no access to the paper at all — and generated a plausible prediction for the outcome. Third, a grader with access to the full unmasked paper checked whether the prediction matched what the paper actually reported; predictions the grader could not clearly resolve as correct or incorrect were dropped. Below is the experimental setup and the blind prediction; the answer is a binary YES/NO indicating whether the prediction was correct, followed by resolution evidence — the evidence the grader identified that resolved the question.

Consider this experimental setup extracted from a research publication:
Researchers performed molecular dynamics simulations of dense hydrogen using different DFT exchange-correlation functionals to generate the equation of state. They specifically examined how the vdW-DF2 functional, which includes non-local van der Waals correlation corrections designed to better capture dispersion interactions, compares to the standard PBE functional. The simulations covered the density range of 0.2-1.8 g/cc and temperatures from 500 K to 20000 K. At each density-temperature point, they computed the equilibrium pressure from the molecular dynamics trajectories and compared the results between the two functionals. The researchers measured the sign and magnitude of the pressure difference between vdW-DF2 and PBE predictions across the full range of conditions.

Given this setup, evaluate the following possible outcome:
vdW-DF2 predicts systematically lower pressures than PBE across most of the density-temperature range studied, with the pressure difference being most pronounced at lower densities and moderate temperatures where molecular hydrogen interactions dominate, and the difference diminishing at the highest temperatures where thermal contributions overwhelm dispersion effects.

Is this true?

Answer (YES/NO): NO